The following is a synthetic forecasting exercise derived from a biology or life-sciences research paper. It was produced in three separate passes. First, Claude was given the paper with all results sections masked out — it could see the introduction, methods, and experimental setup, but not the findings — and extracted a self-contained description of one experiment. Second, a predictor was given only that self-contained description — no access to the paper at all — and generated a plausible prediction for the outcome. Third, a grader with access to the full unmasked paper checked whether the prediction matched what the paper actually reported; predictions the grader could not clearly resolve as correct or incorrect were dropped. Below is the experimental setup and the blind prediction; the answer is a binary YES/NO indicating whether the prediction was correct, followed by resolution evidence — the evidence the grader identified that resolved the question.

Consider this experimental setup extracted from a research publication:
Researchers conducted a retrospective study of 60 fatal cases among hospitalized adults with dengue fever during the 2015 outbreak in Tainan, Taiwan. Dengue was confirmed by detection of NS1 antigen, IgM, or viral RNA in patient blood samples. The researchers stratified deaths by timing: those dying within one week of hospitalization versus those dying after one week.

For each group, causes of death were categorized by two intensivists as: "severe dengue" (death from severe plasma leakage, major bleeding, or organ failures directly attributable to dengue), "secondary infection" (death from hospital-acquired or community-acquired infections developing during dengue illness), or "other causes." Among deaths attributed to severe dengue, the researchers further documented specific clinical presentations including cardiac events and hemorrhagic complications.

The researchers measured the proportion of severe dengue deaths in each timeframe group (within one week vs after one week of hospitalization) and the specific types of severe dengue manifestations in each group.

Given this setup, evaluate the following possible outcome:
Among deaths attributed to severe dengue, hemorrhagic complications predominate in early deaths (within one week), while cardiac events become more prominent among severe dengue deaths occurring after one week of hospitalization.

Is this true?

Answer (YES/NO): NO